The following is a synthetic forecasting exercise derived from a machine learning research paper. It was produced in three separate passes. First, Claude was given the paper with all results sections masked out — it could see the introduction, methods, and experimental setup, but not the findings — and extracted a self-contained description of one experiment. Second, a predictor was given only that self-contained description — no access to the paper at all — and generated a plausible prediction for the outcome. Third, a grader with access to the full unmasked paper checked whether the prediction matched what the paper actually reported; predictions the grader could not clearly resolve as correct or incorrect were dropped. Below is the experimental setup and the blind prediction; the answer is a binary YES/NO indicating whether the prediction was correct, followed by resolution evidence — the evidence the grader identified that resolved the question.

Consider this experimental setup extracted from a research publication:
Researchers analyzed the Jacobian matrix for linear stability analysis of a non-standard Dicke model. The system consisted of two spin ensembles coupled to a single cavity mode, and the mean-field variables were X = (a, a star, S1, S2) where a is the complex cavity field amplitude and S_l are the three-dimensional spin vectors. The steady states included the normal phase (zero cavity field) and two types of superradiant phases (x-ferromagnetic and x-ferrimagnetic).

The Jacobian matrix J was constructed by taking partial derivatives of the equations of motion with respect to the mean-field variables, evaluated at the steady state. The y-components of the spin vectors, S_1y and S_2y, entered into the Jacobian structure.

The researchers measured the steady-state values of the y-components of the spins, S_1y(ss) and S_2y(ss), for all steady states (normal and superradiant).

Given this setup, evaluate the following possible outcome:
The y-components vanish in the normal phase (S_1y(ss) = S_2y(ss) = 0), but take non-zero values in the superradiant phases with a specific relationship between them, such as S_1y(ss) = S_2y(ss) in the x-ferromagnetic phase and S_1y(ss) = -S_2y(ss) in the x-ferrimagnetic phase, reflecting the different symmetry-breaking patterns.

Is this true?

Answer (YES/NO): NO